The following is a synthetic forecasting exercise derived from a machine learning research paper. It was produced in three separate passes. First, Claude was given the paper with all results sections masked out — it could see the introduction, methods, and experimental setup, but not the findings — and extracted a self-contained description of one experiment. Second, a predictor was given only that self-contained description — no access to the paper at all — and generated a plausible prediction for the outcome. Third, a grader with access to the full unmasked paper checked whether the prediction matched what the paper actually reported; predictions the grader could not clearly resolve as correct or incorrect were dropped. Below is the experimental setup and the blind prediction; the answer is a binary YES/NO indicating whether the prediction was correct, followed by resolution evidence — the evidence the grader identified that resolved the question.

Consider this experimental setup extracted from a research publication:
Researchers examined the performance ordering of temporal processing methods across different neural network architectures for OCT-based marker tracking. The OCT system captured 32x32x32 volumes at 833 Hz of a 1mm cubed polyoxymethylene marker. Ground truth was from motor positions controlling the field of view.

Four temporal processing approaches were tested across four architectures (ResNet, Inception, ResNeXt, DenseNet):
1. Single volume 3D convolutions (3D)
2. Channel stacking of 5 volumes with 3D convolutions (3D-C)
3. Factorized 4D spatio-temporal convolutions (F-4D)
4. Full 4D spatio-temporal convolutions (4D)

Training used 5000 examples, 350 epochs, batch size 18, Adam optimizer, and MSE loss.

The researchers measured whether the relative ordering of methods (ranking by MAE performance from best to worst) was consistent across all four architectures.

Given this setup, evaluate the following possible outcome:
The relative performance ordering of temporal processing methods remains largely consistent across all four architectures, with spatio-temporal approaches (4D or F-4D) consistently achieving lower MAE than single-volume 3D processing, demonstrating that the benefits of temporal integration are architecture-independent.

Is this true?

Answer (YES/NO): YES